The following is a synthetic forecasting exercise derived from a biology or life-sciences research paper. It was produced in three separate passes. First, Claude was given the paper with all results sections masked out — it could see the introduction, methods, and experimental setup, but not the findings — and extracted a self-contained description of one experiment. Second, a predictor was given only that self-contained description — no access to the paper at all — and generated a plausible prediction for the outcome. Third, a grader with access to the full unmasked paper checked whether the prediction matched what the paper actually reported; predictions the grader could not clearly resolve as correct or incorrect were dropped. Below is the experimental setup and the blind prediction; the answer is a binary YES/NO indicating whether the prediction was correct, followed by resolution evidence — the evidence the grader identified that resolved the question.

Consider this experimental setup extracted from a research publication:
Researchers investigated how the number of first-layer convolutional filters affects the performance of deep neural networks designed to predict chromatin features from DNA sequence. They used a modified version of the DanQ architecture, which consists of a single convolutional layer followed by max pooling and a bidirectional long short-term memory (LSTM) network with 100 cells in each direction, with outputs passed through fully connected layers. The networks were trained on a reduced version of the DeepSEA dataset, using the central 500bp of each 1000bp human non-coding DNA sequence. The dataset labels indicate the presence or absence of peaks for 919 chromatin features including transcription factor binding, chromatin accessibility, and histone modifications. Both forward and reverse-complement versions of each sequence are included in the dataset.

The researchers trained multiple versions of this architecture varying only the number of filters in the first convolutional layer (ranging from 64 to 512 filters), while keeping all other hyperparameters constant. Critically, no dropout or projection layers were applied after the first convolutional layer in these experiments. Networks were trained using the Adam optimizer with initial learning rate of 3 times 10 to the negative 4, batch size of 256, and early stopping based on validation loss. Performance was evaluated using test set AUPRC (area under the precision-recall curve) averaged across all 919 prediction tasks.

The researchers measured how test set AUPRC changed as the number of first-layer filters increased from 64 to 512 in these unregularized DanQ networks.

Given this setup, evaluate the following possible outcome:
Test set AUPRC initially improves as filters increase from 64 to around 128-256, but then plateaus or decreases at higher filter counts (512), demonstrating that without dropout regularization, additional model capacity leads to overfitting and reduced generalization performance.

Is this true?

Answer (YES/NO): NO